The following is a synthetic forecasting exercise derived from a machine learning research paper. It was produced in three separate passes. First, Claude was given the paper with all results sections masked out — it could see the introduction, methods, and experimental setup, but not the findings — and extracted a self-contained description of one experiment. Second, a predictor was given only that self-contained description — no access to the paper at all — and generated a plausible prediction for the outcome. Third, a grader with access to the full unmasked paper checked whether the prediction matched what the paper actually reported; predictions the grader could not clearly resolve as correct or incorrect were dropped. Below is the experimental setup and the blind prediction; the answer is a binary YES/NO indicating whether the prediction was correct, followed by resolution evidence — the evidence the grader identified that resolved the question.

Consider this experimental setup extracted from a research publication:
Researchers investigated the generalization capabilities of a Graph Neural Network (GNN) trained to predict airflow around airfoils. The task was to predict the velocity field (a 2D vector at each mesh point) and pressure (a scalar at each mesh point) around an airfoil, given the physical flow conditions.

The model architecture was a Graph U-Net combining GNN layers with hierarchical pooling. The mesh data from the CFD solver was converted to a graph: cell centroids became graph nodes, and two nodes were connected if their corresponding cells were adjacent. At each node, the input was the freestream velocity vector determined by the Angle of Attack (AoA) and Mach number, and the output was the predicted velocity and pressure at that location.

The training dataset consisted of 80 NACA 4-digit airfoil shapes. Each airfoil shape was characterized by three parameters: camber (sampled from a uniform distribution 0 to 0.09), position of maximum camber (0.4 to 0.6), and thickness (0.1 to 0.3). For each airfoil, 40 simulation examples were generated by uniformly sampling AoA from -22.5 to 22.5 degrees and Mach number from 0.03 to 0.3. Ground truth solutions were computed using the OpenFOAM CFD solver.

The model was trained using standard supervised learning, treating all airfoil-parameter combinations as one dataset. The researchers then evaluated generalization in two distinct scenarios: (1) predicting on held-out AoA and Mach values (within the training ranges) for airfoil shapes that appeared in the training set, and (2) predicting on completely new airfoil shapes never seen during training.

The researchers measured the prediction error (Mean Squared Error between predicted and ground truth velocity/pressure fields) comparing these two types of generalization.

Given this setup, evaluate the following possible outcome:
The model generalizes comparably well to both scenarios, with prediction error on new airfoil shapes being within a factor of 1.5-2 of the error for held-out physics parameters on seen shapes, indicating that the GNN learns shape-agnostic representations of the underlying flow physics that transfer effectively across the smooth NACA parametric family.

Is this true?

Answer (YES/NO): NO